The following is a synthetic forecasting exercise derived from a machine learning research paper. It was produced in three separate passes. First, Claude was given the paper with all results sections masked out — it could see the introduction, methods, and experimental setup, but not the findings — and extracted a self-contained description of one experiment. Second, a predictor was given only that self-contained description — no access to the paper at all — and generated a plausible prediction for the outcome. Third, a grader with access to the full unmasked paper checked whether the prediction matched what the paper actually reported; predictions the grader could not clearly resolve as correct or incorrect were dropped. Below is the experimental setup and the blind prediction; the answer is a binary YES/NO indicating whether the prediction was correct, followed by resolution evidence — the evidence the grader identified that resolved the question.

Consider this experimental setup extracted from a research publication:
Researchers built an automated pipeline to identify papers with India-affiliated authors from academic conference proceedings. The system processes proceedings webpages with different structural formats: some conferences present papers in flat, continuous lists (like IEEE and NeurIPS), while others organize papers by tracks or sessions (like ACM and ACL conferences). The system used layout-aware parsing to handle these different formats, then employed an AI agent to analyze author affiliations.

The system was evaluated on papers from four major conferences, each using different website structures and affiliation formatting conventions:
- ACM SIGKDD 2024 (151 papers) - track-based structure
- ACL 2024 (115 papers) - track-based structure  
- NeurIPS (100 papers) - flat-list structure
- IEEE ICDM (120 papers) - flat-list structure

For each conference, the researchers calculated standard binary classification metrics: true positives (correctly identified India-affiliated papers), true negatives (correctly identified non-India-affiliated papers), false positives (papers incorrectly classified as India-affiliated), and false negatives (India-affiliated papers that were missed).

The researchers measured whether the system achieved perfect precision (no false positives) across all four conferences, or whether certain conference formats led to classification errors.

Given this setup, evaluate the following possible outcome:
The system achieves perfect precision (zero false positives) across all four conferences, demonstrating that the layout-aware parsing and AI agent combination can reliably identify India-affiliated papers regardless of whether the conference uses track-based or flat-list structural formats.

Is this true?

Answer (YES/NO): NO